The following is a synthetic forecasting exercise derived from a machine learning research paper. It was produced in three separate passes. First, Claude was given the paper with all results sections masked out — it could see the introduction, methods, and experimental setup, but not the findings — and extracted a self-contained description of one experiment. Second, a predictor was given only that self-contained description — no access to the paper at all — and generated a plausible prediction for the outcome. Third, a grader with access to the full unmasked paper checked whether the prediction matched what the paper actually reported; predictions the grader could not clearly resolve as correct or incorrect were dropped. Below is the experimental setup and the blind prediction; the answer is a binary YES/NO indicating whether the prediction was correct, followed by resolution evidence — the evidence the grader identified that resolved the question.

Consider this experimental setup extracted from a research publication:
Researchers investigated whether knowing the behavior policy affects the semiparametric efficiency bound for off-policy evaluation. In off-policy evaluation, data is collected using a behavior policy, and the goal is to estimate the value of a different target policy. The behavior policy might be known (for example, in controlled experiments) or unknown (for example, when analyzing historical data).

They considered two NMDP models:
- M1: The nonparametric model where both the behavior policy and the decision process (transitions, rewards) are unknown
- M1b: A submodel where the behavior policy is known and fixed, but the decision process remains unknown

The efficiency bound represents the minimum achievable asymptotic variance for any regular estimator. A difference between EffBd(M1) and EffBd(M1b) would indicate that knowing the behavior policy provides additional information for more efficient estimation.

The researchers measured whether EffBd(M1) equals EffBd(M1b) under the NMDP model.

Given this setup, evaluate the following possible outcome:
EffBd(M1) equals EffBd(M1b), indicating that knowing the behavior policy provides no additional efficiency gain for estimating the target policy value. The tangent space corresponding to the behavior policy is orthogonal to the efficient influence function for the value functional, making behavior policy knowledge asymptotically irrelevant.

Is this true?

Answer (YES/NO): YES